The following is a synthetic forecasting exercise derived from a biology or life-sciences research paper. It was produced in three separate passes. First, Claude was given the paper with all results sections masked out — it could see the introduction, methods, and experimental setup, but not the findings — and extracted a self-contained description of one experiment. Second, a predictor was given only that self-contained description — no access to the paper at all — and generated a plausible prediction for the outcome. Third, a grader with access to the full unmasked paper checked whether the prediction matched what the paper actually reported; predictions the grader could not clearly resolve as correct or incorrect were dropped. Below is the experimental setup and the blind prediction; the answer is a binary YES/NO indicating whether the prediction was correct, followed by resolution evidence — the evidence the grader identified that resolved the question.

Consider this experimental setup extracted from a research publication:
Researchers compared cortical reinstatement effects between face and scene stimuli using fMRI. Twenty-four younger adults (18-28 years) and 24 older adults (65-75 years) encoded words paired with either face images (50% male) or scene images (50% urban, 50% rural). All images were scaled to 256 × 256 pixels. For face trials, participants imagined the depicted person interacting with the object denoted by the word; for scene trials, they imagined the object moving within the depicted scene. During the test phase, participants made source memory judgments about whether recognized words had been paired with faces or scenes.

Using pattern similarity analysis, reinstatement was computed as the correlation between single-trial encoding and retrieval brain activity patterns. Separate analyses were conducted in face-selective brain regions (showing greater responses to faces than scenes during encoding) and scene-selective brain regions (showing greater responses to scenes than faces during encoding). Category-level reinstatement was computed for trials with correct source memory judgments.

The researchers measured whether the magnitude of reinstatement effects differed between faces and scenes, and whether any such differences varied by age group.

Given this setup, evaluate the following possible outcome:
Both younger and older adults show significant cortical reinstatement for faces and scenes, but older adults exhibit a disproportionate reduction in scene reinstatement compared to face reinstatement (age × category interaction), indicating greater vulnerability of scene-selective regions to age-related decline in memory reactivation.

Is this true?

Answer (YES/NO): NO